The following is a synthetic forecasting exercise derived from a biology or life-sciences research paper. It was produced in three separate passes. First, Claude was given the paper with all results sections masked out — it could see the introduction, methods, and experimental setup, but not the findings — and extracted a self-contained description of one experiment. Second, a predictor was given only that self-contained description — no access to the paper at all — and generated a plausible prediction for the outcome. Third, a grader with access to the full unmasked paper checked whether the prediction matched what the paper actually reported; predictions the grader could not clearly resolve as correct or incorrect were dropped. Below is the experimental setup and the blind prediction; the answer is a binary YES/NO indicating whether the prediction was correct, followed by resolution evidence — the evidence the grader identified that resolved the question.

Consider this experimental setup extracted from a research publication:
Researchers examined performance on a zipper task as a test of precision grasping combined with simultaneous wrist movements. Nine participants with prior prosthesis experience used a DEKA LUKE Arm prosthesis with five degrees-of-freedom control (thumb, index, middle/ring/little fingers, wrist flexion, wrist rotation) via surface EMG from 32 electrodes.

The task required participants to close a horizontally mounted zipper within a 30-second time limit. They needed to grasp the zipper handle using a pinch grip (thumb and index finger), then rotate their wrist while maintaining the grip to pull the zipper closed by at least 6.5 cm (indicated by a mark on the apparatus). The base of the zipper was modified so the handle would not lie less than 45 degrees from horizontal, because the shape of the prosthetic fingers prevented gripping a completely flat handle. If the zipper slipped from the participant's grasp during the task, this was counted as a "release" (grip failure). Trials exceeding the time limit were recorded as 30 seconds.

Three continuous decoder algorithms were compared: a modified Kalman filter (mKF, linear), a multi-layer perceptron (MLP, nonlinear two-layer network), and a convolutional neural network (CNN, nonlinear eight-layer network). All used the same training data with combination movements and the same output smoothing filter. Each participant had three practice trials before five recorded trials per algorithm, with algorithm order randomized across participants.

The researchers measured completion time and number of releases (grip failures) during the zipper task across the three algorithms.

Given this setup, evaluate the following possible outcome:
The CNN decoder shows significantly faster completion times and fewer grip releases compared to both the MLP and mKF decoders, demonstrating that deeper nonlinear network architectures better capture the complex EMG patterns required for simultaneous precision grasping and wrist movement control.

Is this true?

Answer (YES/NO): NO